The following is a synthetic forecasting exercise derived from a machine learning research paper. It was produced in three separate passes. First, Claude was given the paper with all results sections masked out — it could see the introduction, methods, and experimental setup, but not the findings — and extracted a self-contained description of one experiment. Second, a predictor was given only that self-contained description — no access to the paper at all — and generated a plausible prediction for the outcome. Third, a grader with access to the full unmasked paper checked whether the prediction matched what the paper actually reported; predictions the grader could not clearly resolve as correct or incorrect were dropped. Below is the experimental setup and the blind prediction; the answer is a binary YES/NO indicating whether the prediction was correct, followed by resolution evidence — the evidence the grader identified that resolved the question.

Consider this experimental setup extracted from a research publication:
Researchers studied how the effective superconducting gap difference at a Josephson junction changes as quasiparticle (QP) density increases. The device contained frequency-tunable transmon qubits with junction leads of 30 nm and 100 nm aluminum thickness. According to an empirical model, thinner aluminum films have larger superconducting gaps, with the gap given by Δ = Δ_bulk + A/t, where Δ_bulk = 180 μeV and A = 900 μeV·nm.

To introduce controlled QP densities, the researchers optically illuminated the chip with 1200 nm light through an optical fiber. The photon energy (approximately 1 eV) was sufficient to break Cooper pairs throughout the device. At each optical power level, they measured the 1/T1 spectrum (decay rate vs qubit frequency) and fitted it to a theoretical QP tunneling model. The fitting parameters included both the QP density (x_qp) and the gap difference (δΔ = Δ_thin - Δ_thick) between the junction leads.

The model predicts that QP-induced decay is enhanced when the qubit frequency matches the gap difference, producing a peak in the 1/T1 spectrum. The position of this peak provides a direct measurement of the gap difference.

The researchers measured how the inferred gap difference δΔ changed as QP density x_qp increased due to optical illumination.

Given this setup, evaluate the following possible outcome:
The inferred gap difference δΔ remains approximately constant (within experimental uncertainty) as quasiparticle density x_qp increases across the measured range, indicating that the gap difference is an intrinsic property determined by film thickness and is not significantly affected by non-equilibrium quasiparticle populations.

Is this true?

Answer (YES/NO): YES